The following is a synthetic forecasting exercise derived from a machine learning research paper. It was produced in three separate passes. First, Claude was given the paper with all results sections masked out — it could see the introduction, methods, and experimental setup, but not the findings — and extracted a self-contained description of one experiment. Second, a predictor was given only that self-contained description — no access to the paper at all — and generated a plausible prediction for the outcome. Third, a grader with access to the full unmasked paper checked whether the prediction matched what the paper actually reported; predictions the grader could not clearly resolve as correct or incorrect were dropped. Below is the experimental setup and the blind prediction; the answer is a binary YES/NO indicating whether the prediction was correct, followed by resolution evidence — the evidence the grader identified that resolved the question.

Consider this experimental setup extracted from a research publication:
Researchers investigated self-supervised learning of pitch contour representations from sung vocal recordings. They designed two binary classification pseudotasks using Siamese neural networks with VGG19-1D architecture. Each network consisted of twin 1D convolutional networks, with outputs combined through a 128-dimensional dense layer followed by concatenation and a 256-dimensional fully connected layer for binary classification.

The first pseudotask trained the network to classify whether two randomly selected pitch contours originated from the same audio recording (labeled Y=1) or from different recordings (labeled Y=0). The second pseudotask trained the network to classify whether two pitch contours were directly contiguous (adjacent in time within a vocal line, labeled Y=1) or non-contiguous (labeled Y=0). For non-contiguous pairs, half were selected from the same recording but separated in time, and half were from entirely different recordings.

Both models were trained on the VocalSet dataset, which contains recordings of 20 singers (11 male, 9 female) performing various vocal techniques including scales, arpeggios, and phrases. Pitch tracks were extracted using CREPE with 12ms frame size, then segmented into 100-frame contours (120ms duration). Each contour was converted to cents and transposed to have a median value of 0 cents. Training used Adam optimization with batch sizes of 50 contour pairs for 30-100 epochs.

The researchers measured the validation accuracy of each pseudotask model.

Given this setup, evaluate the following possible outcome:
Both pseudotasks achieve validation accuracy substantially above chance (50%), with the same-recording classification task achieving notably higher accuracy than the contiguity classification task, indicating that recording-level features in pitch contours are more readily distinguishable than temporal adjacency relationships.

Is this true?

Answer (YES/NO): NO